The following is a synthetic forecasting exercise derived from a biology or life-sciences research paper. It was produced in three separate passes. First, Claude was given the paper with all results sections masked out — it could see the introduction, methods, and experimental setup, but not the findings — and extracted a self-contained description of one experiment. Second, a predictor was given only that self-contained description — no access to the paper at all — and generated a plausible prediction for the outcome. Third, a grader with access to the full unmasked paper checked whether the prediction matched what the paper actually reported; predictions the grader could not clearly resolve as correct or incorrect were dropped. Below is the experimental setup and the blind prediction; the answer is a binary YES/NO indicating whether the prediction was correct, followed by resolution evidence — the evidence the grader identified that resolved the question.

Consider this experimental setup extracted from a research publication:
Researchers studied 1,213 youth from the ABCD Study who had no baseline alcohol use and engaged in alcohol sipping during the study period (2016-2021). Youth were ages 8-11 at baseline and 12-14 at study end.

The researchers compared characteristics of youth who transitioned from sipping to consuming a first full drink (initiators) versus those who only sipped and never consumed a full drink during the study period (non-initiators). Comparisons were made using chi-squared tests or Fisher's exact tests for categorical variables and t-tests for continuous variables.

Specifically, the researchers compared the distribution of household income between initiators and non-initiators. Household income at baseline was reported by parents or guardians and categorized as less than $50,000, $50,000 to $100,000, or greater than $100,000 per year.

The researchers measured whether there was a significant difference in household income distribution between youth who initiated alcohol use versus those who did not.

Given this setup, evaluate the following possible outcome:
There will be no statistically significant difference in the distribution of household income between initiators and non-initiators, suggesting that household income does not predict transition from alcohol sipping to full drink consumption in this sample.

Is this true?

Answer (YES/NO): YES